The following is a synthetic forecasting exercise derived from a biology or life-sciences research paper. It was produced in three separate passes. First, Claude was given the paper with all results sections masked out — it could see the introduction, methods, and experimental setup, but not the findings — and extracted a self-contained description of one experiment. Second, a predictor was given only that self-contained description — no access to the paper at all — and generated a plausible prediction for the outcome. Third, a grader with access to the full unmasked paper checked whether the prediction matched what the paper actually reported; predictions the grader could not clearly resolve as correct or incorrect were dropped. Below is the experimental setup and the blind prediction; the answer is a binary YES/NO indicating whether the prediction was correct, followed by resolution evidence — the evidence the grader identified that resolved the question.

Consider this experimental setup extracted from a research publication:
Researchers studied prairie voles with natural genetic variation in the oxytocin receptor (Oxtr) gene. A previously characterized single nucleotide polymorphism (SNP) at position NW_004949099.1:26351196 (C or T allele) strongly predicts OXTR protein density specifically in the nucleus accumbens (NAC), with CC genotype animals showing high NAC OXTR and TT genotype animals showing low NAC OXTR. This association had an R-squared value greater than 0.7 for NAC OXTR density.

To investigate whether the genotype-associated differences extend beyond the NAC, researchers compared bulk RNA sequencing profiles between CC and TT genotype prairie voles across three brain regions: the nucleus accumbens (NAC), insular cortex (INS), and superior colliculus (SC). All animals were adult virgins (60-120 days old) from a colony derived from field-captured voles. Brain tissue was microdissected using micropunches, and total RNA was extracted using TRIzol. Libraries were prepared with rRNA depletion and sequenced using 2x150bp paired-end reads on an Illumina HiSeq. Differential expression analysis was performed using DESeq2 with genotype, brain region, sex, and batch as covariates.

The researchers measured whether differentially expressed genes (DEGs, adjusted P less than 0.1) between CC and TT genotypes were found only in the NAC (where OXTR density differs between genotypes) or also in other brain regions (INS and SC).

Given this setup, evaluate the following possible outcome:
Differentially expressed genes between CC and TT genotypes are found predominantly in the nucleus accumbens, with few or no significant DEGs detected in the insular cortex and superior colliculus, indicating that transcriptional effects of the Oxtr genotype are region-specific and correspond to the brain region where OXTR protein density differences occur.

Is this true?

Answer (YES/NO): NO